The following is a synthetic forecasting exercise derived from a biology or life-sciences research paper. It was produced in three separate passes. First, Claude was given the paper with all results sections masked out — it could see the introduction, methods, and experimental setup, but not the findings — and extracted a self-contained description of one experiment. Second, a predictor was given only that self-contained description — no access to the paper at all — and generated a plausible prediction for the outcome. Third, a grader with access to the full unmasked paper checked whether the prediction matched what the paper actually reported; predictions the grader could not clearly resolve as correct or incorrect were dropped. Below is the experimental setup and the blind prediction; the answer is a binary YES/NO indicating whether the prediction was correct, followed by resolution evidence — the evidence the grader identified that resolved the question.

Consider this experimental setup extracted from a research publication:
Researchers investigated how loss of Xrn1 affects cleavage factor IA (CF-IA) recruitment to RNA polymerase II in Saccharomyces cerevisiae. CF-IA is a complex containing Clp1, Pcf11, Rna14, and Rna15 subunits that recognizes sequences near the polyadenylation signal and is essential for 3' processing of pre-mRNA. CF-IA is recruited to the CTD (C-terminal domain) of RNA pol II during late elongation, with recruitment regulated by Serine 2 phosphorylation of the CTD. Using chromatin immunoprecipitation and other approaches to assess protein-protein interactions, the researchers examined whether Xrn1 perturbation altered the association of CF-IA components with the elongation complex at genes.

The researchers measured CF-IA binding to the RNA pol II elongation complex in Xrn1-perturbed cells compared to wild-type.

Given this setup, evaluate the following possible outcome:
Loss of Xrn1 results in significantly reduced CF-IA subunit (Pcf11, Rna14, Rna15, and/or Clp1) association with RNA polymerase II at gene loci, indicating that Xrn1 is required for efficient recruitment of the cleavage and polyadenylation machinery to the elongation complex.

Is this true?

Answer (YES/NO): NO